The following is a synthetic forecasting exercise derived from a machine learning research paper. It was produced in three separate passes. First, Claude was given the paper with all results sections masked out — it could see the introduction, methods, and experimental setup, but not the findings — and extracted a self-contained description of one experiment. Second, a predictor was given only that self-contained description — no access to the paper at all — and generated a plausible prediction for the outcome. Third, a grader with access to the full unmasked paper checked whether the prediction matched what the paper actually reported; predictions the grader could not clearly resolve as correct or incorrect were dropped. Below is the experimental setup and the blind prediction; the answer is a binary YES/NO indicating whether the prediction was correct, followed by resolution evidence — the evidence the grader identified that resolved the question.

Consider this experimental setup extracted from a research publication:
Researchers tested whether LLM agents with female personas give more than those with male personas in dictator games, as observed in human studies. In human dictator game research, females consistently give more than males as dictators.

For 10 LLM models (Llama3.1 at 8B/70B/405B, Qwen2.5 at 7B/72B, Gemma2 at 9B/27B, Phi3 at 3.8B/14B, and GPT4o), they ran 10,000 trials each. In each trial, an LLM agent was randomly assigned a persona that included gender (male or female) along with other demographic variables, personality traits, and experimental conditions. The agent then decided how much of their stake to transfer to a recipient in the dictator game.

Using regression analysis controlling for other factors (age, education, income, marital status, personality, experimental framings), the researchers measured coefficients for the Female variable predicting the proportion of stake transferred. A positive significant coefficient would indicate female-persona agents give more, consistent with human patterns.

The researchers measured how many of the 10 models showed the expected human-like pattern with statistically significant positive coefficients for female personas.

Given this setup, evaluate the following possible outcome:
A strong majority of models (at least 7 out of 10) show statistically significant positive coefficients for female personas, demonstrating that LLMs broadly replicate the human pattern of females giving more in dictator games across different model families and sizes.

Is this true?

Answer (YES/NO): NO